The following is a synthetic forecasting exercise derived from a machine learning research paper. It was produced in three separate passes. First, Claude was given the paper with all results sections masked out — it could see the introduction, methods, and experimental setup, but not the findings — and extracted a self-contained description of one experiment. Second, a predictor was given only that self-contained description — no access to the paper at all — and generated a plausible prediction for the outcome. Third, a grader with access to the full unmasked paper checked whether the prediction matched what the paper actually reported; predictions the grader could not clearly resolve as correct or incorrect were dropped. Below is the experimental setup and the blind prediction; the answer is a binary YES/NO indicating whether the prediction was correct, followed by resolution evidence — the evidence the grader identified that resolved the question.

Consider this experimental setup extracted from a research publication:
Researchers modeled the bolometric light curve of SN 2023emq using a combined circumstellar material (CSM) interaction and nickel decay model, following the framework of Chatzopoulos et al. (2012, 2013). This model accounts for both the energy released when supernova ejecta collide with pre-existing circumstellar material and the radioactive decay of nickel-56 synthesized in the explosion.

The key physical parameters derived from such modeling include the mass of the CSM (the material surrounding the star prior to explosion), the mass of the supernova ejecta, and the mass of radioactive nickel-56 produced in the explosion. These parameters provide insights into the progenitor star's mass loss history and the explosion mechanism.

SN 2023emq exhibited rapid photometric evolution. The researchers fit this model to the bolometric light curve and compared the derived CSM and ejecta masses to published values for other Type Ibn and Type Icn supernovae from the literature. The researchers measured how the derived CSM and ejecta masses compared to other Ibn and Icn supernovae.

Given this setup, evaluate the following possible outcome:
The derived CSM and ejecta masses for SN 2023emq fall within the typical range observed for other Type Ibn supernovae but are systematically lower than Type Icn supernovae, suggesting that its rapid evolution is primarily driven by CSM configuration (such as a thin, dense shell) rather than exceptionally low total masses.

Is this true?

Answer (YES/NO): NO